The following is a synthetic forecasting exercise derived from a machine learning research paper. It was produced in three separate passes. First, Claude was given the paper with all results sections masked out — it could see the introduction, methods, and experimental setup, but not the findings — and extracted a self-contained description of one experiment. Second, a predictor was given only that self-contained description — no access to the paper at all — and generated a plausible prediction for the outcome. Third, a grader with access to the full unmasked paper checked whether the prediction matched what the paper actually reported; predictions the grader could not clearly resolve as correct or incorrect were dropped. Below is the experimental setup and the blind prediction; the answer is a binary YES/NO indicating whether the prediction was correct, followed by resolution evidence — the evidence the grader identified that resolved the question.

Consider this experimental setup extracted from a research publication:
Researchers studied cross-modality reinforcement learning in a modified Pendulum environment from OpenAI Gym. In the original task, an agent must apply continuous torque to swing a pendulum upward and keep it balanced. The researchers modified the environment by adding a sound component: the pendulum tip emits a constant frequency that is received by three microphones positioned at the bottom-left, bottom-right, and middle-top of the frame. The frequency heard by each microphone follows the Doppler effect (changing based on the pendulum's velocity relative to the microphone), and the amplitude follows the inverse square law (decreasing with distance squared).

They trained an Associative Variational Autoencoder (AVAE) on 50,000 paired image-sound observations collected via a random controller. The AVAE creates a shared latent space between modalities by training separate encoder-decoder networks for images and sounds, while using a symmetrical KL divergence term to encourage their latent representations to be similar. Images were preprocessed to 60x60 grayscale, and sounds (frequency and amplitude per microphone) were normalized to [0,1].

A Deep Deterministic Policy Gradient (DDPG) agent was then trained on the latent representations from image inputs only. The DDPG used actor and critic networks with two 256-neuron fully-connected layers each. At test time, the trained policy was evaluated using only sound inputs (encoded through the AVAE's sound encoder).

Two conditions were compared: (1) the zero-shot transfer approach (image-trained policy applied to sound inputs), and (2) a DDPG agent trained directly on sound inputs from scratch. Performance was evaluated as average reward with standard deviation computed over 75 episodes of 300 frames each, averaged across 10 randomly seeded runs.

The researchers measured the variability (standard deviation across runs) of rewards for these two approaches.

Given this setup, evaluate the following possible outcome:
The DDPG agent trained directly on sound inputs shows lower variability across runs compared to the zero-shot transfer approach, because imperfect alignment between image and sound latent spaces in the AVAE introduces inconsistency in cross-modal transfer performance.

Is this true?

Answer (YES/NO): YES